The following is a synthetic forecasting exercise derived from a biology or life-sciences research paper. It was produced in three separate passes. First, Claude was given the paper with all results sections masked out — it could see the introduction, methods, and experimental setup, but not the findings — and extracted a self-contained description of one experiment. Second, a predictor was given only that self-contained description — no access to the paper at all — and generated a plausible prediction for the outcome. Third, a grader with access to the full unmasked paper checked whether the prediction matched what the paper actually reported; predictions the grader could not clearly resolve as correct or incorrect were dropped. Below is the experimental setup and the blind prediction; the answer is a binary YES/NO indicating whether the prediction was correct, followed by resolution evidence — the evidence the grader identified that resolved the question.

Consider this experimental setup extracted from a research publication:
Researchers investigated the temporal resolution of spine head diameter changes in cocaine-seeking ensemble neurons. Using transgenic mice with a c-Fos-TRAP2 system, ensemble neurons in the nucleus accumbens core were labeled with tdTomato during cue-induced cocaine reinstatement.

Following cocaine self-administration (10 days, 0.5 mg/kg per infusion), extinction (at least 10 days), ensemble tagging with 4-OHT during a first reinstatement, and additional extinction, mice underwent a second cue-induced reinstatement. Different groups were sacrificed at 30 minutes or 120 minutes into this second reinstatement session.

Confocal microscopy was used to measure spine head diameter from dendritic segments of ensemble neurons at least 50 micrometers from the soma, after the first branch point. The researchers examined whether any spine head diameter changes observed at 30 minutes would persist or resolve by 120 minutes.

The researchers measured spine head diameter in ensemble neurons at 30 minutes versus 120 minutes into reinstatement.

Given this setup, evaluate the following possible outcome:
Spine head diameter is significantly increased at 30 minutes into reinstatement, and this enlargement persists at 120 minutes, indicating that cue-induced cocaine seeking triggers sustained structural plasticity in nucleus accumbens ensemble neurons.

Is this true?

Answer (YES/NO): NO